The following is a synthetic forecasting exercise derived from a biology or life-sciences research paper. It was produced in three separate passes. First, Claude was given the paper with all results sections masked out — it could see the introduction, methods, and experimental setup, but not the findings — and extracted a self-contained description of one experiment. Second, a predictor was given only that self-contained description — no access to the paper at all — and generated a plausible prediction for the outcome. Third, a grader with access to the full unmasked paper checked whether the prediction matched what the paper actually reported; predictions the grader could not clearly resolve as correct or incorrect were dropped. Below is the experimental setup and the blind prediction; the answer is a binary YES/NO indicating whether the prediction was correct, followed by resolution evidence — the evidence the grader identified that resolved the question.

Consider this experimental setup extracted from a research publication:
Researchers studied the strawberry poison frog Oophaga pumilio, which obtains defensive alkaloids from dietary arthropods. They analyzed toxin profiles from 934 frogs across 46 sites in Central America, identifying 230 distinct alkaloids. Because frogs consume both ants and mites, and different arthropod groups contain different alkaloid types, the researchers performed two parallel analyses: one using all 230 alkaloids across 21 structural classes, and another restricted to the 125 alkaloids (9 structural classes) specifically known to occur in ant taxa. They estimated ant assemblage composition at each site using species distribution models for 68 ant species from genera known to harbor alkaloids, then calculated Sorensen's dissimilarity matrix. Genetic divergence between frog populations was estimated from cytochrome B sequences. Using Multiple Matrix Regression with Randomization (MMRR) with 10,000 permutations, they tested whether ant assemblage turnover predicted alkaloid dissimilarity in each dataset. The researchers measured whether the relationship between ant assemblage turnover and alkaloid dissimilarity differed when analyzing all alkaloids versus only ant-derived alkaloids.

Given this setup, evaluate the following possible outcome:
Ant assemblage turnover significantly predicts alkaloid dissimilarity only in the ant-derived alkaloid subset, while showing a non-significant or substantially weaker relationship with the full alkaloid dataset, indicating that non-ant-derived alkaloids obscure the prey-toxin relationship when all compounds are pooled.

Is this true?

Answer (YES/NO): NO